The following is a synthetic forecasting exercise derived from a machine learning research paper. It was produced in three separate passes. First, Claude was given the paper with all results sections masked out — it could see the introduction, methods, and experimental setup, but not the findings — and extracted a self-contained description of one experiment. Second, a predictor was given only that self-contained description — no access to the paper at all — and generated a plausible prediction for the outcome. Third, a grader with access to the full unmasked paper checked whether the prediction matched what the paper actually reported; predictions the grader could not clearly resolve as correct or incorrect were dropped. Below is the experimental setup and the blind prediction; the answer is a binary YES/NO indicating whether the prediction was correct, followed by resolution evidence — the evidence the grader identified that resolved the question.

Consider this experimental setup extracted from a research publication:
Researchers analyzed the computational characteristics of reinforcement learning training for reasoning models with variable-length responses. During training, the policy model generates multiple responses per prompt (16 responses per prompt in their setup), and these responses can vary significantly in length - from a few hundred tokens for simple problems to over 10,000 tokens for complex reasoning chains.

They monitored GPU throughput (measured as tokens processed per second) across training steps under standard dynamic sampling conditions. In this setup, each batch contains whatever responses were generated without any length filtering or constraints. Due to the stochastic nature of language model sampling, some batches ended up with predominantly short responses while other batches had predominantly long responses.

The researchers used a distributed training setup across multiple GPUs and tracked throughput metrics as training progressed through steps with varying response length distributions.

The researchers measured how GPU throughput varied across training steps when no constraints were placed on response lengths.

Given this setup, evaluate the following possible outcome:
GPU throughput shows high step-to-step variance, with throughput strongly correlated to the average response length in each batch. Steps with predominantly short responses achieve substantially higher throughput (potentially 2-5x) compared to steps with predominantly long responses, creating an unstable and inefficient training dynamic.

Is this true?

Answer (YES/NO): NO